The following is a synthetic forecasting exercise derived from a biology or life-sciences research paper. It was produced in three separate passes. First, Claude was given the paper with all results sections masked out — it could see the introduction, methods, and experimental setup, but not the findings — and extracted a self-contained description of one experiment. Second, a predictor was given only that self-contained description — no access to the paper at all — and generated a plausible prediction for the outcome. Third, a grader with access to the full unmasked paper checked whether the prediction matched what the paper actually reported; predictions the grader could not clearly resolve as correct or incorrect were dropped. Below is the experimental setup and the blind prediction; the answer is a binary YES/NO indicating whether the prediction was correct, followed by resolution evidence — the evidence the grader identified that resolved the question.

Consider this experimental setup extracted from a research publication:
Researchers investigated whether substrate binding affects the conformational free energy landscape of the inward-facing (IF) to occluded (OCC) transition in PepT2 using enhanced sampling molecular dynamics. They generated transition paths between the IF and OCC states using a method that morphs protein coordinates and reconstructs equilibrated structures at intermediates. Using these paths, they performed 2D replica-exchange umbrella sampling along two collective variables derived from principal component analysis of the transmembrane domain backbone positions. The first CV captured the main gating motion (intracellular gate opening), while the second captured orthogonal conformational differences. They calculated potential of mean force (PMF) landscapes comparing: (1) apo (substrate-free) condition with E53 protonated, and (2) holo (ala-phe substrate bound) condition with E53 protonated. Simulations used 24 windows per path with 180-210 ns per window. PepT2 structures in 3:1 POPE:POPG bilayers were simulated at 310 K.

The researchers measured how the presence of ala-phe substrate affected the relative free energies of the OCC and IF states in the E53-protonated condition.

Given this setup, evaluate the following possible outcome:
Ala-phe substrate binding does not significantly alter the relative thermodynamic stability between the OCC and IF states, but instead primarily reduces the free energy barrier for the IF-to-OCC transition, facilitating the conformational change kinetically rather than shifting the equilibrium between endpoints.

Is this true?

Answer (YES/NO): NO